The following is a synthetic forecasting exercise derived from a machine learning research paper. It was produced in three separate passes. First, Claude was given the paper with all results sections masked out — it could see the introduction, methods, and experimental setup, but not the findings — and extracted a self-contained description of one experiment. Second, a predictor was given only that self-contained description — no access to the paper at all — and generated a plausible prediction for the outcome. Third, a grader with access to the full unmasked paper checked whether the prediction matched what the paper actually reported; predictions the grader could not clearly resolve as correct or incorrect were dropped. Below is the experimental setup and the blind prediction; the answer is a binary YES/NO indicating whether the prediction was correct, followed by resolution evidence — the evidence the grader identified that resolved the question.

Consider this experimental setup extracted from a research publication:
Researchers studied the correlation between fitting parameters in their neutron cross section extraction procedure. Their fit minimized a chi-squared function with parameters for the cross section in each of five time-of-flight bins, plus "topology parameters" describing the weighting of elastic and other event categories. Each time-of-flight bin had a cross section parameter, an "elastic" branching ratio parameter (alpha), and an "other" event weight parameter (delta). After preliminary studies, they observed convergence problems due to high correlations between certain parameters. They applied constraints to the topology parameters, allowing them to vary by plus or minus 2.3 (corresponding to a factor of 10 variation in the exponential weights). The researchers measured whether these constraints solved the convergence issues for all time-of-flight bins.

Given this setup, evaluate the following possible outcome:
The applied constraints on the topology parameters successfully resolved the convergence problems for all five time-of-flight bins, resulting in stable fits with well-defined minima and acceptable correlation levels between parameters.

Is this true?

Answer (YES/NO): NO